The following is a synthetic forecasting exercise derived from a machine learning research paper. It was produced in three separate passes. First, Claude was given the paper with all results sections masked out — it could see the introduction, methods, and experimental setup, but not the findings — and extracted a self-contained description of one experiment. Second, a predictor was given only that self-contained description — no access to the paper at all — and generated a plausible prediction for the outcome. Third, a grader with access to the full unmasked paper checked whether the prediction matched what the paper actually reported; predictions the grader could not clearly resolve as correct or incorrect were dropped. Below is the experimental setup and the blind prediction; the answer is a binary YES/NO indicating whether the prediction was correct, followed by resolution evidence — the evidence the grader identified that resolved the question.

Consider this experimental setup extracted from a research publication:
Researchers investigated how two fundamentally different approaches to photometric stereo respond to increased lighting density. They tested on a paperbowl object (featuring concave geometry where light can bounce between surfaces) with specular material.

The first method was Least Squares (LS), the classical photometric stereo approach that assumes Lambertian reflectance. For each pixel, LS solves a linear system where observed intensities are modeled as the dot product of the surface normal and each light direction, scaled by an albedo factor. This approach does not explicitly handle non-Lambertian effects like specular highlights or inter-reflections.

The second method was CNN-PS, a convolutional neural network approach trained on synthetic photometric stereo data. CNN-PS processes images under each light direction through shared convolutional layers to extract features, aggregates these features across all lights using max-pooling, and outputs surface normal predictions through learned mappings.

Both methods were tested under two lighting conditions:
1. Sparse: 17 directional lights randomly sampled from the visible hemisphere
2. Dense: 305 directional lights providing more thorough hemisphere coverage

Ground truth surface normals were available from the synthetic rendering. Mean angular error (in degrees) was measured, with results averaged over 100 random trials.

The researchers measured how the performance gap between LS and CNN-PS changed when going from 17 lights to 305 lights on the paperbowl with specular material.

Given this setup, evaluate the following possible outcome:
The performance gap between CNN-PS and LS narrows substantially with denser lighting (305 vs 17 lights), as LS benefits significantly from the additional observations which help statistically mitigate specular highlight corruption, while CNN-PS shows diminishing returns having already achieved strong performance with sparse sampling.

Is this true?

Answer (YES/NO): NO